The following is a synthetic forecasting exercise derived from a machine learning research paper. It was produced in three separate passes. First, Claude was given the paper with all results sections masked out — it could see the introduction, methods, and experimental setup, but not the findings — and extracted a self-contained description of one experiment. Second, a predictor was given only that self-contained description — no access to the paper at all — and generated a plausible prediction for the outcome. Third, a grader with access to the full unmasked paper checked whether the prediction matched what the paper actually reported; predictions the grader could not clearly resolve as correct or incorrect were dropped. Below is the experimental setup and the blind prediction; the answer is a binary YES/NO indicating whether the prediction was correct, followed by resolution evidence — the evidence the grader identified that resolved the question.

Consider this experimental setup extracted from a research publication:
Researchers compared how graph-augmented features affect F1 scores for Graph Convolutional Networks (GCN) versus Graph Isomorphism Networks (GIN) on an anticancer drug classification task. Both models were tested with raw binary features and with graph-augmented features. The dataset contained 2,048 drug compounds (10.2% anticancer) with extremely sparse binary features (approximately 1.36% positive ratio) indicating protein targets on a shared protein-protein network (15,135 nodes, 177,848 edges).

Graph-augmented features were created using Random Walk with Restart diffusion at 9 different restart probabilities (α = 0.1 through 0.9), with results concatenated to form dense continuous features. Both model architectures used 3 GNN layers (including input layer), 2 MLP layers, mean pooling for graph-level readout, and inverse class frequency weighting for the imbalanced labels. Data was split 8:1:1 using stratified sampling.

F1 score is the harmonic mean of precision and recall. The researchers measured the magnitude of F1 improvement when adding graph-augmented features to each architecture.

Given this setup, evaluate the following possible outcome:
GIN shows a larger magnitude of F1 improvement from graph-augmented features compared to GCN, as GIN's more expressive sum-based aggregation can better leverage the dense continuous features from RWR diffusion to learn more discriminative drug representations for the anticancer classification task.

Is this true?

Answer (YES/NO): YES